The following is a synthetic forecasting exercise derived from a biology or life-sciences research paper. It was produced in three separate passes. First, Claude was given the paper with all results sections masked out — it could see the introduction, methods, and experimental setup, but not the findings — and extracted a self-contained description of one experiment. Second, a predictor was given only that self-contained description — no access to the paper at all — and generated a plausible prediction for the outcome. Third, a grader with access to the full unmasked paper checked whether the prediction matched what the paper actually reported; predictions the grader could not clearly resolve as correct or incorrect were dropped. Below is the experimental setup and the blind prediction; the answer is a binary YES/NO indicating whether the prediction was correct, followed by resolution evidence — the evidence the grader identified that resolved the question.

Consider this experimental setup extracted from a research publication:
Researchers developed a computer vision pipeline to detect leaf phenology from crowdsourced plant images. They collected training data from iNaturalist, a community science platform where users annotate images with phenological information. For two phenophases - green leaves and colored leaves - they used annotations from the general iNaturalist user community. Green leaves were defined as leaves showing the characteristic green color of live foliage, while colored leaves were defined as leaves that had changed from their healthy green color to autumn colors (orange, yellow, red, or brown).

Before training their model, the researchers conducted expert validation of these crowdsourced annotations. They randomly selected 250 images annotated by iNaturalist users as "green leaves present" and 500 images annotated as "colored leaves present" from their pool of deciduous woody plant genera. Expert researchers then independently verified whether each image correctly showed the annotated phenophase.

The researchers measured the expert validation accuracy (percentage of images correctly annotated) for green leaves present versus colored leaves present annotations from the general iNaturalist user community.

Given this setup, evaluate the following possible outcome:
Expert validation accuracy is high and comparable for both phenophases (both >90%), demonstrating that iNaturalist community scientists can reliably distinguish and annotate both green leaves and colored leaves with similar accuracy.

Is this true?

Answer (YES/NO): NO